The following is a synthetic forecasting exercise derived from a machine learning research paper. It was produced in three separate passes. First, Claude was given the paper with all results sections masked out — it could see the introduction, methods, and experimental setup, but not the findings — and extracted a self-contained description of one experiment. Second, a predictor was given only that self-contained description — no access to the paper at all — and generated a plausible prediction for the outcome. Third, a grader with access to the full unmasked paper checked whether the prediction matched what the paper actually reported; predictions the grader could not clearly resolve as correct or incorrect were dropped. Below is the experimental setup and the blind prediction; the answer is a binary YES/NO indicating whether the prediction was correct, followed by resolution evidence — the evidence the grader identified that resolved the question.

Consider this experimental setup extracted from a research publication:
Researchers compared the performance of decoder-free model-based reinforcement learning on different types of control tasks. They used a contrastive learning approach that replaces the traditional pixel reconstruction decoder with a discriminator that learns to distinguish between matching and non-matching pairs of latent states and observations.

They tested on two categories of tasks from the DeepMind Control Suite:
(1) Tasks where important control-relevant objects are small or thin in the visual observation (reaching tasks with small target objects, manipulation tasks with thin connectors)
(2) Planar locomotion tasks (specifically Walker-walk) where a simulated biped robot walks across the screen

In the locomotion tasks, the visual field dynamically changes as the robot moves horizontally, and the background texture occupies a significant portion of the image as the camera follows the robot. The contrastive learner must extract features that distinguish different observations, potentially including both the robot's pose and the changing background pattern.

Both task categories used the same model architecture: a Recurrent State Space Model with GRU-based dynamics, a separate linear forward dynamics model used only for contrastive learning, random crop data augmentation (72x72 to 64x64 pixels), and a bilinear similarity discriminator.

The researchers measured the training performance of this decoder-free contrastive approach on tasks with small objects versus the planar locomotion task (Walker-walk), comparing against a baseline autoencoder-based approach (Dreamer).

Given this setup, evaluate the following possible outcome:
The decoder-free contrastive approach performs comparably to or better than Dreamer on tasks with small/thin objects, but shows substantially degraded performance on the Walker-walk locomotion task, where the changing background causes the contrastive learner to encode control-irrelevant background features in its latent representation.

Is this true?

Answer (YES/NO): NO